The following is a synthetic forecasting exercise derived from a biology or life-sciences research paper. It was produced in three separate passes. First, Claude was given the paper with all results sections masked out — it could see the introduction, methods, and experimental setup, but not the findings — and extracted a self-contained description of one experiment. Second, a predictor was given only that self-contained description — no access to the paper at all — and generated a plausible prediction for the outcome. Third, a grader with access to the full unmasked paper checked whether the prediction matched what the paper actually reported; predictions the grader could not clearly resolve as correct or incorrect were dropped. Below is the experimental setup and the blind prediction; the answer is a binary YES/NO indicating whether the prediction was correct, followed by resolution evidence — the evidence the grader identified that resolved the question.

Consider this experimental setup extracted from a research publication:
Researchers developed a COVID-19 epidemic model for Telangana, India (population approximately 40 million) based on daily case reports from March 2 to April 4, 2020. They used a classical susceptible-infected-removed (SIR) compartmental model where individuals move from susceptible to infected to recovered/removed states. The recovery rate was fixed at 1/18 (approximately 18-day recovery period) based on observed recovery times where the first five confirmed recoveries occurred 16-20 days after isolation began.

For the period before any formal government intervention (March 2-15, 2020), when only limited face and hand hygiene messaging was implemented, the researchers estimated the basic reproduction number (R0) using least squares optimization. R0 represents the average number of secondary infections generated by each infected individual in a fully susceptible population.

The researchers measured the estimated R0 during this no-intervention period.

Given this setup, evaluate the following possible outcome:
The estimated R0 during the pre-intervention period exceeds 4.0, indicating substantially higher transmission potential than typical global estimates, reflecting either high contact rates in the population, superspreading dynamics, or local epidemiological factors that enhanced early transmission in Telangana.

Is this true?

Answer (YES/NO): NO